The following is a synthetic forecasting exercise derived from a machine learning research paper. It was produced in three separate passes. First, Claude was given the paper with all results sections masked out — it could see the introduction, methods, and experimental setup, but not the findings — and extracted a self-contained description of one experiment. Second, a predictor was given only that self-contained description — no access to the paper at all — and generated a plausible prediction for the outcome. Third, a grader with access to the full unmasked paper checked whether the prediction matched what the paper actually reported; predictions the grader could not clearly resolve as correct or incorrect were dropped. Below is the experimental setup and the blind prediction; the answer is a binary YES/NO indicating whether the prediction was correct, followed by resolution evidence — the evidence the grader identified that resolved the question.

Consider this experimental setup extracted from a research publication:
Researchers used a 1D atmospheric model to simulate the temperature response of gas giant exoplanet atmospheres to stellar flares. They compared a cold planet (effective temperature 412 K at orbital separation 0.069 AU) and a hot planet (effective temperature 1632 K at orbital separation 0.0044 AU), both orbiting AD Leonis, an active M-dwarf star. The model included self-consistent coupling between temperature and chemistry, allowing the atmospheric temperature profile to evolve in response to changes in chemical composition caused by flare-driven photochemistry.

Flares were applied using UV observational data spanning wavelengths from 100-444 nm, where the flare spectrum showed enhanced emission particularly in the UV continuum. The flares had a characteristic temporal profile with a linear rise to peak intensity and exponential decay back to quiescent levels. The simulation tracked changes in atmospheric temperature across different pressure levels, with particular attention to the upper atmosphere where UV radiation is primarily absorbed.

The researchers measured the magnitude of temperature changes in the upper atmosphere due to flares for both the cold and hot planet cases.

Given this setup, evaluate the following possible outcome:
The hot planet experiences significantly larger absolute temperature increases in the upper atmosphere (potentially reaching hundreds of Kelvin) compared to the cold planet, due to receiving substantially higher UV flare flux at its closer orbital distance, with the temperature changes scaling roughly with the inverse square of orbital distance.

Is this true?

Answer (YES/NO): NO